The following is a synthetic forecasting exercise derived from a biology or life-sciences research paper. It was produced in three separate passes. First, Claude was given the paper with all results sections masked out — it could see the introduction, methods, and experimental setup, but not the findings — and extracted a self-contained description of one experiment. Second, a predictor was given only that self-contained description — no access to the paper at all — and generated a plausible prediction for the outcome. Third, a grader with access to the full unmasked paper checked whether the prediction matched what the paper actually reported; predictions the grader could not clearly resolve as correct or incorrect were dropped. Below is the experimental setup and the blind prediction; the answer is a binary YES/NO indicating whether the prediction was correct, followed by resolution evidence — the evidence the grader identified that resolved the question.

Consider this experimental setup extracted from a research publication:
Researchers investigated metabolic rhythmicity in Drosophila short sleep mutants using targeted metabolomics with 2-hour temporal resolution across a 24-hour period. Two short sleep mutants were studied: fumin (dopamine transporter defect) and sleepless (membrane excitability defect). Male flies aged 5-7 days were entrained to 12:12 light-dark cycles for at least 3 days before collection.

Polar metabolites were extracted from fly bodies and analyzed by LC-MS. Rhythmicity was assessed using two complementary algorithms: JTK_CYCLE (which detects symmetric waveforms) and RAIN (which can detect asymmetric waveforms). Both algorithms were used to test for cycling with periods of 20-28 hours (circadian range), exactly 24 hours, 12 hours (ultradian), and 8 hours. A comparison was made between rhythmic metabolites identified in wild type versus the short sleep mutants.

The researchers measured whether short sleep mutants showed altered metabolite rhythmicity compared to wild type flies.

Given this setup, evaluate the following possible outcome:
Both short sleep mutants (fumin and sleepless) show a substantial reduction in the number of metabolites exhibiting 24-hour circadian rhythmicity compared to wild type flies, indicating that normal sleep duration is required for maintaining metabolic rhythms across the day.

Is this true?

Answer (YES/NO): YES